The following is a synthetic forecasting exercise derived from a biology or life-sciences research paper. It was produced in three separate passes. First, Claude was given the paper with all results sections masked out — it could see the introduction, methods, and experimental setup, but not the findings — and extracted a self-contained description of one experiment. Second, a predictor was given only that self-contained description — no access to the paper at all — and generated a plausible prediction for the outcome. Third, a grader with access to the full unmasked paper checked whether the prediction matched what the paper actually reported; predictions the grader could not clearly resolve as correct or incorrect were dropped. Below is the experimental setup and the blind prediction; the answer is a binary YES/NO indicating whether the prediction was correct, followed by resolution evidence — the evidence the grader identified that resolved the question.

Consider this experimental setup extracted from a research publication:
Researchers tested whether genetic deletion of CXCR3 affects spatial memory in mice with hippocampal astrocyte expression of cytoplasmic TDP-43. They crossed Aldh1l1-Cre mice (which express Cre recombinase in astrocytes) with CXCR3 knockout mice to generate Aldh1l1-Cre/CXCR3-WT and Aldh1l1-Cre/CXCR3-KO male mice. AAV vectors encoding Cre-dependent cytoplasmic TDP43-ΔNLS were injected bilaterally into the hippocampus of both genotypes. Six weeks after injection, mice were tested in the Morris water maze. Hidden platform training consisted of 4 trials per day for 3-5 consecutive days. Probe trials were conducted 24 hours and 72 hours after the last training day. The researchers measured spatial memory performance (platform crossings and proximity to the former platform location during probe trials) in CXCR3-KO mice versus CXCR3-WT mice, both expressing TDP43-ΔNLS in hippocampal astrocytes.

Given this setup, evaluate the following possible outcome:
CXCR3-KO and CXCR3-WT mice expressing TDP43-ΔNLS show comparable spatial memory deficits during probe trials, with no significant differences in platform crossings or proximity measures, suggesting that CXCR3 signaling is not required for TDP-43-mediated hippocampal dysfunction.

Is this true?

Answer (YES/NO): NO